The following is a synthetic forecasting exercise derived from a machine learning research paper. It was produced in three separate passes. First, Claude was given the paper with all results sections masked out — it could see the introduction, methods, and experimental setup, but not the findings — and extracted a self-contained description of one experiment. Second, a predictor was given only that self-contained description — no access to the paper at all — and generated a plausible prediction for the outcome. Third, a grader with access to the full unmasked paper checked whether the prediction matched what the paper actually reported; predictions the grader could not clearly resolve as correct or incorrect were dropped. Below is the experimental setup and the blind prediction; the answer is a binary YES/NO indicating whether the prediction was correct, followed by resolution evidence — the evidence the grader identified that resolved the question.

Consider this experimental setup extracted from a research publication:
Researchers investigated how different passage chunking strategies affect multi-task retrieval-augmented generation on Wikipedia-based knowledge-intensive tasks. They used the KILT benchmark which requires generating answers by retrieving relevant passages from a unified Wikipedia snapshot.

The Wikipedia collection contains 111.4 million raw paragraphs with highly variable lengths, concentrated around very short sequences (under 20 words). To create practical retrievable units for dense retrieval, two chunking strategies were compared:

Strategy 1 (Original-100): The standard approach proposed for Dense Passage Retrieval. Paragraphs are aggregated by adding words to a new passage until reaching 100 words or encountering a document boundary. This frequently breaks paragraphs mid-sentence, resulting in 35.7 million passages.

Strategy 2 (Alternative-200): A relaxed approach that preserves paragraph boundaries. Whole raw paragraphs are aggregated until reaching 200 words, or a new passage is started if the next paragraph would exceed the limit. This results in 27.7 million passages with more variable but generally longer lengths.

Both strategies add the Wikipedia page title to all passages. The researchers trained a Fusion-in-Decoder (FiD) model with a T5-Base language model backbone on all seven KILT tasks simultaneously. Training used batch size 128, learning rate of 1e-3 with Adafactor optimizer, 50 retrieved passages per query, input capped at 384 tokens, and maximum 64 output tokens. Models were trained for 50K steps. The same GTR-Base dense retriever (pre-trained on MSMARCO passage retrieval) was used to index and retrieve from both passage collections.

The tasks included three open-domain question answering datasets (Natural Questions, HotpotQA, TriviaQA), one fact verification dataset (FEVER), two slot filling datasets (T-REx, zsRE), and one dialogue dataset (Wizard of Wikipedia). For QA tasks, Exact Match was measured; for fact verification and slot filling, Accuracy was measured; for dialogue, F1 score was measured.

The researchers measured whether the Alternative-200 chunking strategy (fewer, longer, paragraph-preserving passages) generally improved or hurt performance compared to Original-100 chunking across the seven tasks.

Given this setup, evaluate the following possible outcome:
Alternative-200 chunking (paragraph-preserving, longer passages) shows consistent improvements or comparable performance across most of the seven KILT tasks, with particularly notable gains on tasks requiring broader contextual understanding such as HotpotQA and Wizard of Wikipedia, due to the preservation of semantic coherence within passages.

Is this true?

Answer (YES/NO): NO